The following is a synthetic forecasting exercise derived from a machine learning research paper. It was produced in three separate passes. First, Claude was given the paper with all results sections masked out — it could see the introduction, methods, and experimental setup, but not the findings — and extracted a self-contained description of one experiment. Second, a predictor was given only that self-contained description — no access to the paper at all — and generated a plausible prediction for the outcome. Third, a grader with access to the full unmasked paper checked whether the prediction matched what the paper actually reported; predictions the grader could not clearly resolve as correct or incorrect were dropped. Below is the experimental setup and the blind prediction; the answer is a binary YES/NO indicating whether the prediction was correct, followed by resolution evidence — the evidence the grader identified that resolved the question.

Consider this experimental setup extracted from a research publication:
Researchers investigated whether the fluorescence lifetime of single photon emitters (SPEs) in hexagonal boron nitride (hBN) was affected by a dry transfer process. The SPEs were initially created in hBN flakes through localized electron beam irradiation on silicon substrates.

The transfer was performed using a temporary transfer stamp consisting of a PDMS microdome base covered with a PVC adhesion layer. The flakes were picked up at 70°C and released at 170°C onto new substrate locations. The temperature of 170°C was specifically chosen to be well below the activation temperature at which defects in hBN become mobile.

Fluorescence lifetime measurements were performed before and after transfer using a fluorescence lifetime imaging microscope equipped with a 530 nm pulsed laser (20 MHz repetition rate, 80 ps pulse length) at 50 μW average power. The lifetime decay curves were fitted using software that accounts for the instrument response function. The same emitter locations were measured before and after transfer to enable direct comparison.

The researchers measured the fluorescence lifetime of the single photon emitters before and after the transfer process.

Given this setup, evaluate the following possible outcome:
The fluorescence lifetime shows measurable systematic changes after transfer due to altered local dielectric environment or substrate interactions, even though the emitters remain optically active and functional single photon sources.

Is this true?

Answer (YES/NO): NO